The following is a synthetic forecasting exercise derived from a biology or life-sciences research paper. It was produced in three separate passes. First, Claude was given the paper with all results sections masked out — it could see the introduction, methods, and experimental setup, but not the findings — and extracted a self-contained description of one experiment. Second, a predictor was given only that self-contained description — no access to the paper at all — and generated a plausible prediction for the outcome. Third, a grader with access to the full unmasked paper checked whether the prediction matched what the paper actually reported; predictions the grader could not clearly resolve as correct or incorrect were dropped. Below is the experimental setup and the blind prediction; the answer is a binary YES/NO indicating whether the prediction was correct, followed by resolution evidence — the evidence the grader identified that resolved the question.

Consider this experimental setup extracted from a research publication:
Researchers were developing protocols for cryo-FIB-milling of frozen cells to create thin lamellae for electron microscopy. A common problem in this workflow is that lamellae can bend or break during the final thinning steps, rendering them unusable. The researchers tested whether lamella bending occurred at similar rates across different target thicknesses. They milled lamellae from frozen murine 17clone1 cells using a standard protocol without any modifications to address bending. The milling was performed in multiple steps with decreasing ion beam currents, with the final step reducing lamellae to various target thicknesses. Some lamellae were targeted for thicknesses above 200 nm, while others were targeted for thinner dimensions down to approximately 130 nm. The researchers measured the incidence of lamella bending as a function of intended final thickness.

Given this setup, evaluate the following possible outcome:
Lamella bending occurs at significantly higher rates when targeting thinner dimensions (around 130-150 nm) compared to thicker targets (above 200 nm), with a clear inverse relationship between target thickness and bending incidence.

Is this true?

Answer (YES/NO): NO